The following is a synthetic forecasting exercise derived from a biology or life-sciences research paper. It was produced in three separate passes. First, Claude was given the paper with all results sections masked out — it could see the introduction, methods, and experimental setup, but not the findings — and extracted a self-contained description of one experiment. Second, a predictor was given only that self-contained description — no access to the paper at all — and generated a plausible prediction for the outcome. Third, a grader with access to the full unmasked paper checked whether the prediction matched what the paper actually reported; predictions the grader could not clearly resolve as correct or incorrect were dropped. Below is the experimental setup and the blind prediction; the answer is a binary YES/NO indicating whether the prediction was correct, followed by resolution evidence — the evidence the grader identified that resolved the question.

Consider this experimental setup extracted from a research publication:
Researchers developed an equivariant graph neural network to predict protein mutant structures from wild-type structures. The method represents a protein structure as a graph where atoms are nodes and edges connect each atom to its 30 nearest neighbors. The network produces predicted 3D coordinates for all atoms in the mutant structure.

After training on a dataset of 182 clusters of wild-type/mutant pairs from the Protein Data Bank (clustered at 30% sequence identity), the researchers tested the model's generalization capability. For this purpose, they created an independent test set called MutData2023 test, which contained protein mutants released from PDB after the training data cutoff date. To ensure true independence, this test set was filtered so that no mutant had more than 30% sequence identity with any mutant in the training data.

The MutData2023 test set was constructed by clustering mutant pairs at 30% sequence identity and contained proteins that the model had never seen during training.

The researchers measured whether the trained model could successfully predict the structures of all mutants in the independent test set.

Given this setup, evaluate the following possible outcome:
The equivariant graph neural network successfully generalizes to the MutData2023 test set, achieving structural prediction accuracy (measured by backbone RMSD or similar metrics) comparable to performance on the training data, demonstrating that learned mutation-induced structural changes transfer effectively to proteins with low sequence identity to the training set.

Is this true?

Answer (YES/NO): NO